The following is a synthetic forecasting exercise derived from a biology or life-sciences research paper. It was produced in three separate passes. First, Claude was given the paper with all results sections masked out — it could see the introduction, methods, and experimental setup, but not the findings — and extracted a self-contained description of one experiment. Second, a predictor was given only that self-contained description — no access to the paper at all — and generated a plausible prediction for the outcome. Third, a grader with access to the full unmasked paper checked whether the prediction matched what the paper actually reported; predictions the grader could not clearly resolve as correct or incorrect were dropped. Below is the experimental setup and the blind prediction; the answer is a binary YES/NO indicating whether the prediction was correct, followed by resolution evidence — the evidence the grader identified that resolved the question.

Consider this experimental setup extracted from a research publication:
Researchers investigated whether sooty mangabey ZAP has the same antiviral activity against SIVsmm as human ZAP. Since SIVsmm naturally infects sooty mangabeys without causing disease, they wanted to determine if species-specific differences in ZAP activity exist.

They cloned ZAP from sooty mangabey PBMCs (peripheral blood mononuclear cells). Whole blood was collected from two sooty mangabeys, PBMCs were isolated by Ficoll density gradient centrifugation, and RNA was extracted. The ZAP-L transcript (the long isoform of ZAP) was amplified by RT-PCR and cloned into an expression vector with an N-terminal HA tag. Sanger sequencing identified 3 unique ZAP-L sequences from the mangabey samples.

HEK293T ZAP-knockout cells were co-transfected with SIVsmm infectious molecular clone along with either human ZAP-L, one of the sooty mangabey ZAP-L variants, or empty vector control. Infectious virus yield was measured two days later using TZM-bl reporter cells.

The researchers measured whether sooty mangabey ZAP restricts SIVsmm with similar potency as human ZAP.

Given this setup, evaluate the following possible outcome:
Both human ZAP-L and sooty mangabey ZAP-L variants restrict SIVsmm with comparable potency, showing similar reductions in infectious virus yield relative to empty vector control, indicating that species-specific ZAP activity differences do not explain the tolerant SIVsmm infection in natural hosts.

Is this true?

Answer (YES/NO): YES